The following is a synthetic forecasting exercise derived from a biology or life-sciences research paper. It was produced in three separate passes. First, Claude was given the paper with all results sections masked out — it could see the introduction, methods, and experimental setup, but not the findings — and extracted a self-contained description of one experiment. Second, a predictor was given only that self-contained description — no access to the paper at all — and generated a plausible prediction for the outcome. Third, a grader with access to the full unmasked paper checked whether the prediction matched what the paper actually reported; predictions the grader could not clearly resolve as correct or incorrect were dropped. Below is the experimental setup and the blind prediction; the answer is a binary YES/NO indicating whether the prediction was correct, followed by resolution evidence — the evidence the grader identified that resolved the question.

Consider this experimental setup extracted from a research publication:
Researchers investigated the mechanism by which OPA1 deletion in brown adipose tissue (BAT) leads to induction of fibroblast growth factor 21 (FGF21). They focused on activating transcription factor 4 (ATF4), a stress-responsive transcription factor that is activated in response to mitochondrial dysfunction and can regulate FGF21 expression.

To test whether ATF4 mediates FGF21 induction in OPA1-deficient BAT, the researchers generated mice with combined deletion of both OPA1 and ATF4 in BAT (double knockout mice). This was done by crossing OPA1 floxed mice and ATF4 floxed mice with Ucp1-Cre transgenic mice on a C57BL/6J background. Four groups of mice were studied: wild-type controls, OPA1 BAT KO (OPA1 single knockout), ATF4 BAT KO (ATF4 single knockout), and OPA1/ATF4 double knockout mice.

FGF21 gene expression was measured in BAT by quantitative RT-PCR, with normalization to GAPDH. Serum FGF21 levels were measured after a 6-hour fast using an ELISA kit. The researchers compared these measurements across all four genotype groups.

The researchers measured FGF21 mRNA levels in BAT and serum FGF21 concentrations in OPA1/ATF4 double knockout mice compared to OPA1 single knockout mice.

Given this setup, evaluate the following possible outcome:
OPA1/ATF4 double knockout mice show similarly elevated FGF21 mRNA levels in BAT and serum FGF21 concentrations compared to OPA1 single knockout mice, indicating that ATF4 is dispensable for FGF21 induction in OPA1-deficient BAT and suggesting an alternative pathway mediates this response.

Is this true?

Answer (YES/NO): NO